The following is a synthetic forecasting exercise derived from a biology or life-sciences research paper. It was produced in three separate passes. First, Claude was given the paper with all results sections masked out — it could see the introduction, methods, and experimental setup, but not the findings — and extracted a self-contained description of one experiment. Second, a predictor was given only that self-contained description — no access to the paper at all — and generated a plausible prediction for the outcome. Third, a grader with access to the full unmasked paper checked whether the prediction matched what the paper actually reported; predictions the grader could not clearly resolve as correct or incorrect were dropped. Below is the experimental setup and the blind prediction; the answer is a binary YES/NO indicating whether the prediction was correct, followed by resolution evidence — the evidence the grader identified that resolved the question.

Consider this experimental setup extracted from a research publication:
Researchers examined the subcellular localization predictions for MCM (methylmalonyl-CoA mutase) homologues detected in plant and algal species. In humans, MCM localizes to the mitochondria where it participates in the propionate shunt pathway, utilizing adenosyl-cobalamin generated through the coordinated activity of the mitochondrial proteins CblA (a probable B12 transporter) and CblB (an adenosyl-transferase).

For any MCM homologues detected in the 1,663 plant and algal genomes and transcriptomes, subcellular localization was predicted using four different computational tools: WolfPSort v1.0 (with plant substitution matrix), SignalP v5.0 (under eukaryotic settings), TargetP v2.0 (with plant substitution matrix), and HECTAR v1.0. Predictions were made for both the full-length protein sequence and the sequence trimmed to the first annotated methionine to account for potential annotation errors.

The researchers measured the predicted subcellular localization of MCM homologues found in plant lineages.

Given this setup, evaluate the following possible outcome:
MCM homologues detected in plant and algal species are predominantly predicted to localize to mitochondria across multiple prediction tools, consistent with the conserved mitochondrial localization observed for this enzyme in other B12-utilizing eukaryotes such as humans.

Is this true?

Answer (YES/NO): YES